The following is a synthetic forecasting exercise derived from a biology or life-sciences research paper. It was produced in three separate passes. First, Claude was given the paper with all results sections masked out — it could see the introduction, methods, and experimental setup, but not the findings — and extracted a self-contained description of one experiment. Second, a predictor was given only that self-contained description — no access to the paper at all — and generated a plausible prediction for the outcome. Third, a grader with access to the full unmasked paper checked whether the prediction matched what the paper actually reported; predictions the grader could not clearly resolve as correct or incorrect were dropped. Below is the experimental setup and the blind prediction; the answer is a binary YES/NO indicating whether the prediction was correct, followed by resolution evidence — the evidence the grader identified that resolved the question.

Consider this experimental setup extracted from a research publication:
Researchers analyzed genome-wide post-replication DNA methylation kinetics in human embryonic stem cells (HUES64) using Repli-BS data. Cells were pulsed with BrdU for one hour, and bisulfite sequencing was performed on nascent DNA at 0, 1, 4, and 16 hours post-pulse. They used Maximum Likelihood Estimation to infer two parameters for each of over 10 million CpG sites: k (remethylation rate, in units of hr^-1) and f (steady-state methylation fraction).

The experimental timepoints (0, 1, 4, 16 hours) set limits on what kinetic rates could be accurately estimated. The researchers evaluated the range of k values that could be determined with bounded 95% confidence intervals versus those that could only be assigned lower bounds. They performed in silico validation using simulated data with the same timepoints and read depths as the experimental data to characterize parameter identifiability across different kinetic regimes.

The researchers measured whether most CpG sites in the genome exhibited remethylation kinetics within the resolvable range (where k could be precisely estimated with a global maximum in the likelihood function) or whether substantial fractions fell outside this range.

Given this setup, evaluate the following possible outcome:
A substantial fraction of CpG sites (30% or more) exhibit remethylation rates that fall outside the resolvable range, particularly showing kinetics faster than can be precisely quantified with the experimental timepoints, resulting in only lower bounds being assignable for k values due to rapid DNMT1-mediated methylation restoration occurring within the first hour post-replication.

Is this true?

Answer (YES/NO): NO